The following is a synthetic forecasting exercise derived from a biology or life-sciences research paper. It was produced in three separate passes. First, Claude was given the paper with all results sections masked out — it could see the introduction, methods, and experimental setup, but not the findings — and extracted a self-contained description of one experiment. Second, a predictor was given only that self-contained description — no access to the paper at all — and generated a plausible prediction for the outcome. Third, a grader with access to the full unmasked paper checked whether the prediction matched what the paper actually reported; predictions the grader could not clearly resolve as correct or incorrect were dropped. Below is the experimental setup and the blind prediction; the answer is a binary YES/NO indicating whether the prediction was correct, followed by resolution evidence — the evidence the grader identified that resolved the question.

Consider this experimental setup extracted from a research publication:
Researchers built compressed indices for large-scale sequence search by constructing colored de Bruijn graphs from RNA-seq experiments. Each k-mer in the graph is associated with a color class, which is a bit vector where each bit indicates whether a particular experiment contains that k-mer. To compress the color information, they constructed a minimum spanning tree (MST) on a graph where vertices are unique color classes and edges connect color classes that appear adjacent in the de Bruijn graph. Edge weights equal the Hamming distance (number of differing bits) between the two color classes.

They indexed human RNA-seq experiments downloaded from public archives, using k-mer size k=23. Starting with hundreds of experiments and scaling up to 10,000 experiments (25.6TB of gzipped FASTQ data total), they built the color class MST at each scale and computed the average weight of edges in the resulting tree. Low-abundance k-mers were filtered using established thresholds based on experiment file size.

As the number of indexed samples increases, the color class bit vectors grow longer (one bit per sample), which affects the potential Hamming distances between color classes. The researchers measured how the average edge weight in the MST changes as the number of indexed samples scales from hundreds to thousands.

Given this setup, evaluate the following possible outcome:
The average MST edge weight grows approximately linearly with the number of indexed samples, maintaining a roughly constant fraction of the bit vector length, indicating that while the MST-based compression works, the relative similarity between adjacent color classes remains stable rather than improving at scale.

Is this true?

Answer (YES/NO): NO